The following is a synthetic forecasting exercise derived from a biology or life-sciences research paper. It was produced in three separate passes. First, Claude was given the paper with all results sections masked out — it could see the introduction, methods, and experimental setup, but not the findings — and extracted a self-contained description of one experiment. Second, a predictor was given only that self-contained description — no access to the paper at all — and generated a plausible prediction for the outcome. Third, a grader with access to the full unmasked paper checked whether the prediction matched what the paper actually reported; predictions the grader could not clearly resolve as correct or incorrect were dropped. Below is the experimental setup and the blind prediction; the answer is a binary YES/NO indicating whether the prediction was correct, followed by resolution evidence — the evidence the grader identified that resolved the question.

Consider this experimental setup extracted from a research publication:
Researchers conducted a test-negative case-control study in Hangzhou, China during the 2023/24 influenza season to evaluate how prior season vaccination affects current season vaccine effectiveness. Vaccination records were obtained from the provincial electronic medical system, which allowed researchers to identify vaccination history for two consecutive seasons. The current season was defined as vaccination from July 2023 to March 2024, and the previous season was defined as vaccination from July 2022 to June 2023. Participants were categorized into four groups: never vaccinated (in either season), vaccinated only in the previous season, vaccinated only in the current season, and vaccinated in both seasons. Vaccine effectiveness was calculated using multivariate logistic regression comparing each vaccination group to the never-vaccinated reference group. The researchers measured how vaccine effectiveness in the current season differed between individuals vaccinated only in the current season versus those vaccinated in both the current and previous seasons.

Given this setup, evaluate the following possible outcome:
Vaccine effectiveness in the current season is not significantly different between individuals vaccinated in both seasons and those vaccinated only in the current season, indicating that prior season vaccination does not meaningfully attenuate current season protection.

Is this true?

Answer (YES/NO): NO